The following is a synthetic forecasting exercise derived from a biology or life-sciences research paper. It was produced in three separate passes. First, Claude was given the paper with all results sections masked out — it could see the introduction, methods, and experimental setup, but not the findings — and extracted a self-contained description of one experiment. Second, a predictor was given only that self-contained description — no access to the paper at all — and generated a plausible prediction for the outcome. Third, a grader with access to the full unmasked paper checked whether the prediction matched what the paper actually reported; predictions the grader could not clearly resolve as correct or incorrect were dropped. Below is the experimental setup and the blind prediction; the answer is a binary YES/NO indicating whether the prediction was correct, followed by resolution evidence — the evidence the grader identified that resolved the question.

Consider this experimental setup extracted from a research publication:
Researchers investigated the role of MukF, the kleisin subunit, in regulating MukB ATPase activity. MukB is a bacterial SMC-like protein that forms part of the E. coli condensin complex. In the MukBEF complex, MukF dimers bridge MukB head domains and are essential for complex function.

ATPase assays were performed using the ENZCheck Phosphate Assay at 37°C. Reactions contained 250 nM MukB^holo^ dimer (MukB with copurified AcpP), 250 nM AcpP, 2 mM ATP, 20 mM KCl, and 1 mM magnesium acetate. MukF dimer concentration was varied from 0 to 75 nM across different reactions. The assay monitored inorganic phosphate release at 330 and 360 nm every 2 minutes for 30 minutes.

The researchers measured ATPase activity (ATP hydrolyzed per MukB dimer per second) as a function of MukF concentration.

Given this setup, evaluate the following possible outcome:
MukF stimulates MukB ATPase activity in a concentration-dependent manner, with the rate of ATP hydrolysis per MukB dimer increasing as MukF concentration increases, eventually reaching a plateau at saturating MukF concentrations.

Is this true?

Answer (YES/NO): YES